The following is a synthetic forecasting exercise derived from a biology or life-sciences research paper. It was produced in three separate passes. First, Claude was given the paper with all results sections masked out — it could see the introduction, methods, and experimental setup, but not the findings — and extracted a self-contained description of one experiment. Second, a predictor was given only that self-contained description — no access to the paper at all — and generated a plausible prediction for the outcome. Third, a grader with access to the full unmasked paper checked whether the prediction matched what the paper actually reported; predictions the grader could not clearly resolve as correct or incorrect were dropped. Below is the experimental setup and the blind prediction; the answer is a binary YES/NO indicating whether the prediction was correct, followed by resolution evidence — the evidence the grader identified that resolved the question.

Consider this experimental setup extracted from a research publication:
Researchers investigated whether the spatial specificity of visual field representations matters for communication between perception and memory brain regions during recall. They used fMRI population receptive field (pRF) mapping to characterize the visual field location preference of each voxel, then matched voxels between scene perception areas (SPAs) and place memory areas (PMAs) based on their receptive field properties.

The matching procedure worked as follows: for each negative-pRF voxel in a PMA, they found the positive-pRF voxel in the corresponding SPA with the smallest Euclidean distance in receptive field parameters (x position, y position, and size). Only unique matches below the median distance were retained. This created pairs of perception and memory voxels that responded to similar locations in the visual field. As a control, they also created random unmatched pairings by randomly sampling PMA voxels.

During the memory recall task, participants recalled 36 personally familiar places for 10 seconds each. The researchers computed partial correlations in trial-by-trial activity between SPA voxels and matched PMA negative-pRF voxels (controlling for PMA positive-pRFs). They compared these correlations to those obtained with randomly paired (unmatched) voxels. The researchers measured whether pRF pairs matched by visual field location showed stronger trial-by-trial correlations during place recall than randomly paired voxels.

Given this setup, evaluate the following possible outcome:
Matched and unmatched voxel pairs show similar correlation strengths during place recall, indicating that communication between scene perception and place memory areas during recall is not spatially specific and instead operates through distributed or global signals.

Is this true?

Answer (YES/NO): NO